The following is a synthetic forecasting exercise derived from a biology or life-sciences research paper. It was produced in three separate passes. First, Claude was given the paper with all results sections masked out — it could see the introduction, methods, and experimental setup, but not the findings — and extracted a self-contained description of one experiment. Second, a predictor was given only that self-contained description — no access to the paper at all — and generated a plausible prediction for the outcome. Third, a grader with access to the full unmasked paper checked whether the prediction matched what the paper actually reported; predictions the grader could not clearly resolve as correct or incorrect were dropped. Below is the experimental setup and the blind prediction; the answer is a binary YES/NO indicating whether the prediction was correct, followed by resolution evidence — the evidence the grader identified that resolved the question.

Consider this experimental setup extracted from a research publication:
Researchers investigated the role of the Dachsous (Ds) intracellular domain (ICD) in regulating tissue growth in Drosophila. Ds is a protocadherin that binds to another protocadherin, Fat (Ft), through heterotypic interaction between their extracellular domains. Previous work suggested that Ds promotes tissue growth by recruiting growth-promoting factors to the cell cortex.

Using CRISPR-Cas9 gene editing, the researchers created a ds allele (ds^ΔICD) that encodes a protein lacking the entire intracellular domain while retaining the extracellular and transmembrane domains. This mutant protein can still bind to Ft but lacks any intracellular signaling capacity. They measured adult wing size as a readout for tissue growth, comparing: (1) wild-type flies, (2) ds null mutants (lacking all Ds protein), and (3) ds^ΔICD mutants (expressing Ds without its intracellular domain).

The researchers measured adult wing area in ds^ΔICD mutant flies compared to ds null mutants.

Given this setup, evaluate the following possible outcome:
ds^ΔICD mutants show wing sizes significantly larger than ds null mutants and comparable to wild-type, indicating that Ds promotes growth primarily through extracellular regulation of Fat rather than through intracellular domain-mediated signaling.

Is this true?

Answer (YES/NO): NO